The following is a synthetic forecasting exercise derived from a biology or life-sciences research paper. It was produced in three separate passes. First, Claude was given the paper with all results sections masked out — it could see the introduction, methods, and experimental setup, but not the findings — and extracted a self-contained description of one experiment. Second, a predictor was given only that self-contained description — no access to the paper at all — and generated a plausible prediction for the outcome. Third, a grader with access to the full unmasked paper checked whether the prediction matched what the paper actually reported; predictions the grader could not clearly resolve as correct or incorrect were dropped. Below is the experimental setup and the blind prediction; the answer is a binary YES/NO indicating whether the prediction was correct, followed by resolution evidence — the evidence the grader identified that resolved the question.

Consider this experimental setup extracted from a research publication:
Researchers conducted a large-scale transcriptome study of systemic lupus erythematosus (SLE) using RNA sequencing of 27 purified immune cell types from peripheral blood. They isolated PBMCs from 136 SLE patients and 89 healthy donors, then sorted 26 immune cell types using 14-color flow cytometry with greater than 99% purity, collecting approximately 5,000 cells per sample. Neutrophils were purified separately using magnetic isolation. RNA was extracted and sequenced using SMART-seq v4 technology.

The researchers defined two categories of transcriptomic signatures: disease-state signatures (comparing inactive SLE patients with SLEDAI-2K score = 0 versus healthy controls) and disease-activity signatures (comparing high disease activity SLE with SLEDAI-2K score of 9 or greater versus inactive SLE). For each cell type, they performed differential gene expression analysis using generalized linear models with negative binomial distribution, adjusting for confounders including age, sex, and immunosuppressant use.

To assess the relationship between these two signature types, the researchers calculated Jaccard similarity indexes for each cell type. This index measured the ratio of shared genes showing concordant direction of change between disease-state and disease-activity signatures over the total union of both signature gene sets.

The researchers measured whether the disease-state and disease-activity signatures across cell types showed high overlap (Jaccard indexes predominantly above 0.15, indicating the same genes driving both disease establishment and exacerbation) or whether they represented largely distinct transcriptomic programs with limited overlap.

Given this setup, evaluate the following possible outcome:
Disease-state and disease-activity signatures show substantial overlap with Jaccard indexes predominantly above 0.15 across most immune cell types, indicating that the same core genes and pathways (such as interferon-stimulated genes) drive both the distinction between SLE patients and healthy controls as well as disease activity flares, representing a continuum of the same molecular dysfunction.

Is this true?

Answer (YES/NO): NO